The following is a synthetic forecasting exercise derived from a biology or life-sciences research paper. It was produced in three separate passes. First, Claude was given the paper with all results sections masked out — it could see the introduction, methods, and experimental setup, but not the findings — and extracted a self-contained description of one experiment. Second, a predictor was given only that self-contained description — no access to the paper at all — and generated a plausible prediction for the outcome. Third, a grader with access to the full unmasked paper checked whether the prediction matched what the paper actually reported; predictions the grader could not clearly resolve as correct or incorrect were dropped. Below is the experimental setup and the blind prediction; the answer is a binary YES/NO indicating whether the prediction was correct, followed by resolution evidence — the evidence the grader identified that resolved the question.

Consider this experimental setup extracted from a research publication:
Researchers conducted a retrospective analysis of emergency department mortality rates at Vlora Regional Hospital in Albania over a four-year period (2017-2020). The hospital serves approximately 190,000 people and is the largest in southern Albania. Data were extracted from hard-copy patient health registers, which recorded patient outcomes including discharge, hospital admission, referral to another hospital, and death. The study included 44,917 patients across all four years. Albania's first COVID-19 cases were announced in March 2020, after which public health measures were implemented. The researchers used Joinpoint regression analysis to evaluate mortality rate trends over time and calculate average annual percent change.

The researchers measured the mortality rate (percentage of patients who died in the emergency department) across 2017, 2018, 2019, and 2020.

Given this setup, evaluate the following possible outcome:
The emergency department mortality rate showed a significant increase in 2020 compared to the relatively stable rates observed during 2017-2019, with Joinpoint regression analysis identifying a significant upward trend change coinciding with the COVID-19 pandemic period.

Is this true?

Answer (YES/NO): NO